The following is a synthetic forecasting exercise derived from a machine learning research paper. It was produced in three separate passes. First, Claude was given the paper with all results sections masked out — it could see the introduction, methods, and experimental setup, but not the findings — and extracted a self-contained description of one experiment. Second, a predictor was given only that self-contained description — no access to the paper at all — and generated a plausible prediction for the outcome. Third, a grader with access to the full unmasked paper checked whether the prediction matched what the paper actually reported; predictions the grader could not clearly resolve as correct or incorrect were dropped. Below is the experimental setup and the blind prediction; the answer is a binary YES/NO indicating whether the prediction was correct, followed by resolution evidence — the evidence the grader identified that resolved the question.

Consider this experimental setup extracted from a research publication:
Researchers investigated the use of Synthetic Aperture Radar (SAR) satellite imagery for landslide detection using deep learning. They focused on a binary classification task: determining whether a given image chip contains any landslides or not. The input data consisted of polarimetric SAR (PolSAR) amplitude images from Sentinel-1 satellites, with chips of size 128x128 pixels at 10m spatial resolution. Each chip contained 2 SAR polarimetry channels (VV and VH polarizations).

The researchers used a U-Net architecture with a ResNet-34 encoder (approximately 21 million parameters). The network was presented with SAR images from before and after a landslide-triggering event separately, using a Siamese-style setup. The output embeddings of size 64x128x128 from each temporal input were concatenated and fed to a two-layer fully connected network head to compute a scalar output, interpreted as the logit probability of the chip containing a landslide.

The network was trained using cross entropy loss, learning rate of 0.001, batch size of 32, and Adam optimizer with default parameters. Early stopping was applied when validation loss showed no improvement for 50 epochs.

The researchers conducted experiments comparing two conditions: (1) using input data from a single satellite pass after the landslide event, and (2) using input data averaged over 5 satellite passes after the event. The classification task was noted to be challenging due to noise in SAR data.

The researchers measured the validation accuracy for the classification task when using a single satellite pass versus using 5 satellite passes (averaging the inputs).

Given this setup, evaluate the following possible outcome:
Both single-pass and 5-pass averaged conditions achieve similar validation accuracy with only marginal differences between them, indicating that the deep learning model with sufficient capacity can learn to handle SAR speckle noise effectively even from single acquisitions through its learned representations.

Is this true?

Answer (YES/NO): NO